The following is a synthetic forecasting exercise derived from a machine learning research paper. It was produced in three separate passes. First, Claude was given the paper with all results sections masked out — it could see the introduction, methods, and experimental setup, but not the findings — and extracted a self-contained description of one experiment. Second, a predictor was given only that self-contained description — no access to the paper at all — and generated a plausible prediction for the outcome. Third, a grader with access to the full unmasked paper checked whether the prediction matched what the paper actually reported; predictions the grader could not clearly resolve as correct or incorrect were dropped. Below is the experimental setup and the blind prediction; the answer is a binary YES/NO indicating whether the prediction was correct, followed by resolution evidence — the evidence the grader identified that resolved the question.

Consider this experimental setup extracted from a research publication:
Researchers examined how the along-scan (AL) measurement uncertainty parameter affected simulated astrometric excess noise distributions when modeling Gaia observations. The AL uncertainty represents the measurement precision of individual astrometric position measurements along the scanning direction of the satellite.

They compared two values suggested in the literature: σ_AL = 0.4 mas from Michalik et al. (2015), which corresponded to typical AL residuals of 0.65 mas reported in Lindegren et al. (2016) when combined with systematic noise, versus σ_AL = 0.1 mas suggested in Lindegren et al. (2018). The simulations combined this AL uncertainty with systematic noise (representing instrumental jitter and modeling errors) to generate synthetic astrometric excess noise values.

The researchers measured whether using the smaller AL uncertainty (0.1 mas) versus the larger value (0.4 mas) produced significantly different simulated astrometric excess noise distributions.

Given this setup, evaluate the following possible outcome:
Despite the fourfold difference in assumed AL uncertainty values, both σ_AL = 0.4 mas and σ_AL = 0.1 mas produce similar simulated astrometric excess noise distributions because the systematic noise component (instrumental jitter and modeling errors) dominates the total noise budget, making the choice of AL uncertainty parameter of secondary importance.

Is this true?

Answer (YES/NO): YES